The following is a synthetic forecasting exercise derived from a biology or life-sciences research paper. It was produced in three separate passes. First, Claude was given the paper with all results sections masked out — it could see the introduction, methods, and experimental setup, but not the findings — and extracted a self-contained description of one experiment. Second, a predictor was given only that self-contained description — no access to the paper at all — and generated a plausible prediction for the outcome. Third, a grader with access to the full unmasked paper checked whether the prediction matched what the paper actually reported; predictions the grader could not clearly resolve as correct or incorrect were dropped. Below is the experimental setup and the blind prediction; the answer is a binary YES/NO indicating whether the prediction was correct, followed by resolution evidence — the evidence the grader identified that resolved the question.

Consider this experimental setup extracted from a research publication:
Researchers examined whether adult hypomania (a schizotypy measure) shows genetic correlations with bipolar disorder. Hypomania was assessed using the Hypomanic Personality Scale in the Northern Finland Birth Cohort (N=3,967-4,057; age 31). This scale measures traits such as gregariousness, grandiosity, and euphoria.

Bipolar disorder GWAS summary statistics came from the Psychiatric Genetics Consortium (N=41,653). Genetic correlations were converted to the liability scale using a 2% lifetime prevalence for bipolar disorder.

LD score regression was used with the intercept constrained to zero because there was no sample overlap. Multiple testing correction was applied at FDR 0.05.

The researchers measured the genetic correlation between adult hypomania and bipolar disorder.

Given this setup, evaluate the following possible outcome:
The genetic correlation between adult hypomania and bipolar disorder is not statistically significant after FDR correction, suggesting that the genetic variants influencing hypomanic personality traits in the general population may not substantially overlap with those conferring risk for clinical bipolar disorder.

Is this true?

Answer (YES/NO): YES